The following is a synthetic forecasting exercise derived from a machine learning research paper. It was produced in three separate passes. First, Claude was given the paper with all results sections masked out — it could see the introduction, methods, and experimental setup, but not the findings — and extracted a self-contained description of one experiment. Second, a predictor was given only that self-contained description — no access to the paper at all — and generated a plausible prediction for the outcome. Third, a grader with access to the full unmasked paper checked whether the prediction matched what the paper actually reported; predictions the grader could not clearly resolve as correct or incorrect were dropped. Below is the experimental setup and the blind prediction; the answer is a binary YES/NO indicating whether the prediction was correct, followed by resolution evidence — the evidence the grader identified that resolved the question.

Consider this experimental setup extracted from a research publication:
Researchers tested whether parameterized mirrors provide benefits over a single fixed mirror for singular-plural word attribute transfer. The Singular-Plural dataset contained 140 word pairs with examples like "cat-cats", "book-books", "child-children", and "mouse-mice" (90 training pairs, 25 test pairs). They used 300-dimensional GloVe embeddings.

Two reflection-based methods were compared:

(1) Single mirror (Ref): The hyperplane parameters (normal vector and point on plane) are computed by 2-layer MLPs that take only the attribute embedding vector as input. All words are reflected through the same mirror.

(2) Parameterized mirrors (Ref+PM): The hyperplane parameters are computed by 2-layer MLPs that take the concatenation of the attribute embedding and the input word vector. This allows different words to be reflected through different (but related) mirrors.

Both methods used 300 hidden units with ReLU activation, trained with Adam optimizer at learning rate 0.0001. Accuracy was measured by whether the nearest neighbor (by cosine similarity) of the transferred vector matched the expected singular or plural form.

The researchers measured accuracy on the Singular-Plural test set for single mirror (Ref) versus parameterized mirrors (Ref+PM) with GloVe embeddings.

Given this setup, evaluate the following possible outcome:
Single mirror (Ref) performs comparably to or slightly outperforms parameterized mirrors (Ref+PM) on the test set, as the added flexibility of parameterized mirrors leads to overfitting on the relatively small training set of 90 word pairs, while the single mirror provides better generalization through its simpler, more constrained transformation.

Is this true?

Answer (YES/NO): NO